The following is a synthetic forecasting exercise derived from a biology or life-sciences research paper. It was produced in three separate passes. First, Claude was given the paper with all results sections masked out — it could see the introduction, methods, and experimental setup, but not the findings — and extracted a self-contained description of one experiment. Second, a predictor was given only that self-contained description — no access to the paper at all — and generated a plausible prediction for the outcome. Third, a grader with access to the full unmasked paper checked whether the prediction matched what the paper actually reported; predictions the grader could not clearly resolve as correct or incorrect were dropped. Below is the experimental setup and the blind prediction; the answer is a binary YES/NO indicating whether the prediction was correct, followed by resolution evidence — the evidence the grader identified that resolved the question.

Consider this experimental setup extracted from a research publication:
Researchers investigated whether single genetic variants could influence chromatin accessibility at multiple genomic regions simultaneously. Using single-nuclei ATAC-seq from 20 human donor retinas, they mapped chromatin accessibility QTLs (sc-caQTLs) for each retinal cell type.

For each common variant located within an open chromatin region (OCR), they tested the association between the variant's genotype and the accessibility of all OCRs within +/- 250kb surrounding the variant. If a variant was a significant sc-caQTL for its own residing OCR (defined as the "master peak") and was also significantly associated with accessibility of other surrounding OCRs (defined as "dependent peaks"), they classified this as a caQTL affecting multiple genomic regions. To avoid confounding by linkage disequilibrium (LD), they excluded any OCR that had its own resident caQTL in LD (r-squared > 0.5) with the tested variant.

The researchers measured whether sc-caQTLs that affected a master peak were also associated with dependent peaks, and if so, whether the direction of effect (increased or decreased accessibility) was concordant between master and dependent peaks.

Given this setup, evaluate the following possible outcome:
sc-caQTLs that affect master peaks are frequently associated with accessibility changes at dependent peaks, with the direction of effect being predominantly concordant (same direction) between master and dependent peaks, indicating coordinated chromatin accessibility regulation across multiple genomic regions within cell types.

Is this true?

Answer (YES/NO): YES